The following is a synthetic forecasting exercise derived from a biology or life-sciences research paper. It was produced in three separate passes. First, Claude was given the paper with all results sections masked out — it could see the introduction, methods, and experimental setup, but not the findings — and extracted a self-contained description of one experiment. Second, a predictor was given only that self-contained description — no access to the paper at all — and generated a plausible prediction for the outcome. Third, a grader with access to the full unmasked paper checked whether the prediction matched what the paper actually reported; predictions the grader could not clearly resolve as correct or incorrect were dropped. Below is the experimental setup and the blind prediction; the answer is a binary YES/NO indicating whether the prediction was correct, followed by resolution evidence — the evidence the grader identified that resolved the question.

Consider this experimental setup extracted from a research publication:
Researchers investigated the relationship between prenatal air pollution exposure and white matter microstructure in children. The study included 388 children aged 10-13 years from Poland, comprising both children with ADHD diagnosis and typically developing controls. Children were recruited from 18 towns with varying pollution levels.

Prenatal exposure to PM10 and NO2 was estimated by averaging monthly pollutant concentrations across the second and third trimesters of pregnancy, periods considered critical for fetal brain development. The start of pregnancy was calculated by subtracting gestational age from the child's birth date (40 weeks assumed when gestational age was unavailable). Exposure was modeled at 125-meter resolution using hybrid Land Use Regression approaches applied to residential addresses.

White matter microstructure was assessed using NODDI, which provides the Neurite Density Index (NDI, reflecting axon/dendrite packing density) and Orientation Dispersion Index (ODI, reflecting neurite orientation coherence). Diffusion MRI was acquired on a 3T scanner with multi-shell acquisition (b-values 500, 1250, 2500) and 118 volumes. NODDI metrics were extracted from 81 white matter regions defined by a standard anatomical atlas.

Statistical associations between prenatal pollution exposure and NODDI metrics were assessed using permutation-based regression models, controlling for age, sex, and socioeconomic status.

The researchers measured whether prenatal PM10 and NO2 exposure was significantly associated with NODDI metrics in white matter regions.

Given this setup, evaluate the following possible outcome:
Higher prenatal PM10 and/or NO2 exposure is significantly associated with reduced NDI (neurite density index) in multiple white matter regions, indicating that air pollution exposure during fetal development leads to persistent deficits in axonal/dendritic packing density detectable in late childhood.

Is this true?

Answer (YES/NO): NO